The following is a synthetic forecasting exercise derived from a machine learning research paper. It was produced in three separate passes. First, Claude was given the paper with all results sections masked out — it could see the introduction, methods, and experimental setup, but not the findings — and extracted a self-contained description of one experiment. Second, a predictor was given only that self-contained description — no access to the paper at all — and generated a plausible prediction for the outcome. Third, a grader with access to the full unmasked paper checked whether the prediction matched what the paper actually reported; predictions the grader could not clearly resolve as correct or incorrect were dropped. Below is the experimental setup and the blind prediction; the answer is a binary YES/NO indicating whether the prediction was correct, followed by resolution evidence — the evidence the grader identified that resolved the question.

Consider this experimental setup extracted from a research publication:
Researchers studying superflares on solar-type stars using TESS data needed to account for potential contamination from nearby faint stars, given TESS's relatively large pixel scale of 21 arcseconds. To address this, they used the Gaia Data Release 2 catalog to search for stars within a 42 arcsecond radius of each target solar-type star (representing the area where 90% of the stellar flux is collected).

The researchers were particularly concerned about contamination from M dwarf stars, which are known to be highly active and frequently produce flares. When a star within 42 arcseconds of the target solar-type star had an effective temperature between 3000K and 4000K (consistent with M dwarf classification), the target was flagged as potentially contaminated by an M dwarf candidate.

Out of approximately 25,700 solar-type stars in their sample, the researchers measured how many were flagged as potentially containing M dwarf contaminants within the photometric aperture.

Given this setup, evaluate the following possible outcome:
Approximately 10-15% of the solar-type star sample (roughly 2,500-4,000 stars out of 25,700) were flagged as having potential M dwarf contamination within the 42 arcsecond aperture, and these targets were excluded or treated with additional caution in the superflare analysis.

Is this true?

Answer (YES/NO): NO